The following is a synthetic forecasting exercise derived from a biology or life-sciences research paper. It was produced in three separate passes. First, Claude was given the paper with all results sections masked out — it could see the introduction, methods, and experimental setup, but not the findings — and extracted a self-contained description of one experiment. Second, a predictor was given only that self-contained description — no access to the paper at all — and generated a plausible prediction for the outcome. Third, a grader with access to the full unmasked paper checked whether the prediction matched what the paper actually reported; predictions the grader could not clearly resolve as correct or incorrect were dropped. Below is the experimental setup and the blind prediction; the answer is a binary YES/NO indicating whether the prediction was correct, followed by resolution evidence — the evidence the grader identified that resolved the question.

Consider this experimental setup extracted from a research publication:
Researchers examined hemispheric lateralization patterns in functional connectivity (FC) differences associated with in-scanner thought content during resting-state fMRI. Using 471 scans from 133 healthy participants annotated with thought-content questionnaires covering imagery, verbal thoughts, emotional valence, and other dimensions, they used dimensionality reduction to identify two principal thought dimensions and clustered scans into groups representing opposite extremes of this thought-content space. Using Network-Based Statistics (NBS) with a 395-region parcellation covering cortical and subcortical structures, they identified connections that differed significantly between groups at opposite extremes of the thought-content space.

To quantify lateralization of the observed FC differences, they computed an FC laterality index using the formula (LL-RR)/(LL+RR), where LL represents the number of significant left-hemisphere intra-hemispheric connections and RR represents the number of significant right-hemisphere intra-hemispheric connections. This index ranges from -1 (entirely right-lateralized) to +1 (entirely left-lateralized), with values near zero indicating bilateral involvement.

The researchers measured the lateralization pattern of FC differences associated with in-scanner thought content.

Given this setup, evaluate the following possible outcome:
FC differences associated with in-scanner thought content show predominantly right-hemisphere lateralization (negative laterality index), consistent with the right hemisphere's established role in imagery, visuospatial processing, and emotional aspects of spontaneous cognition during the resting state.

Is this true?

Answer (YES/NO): YES